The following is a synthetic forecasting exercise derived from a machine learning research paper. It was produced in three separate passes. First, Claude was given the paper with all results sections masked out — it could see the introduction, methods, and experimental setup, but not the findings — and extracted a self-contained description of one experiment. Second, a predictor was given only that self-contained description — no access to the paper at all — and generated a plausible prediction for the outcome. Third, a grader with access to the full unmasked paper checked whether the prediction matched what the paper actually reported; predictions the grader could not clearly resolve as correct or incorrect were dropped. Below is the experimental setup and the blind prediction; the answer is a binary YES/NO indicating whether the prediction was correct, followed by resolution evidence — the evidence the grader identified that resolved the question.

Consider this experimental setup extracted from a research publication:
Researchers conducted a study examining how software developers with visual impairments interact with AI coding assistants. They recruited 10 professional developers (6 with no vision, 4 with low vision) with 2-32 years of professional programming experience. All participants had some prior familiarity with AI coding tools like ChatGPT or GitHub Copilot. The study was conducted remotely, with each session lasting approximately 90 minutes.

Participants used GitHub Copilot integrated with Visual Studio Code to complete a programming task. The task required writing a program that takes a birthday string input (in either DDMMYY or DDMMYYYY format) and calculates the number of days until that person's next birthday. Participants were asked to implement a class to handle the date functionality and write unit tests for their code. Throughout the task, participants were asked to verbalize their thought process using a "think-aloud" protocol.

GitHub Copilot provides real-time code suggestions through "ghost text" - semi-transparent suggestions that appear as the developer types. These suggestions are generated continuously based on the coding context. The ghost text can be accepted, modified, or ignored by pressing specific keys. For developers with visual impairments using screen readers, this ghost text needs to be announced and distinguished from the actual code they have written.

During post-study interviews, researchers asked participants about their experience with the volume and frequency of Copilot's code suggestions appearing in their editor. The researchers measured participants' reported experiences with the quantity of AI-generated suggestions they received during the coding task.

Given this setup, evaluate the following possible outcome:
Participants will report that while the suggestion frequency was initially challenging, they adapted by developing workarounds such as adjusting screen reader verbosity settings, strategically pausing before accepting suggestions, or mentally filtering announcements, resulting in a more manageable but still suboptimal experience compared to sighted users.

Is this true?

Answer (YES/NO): NO